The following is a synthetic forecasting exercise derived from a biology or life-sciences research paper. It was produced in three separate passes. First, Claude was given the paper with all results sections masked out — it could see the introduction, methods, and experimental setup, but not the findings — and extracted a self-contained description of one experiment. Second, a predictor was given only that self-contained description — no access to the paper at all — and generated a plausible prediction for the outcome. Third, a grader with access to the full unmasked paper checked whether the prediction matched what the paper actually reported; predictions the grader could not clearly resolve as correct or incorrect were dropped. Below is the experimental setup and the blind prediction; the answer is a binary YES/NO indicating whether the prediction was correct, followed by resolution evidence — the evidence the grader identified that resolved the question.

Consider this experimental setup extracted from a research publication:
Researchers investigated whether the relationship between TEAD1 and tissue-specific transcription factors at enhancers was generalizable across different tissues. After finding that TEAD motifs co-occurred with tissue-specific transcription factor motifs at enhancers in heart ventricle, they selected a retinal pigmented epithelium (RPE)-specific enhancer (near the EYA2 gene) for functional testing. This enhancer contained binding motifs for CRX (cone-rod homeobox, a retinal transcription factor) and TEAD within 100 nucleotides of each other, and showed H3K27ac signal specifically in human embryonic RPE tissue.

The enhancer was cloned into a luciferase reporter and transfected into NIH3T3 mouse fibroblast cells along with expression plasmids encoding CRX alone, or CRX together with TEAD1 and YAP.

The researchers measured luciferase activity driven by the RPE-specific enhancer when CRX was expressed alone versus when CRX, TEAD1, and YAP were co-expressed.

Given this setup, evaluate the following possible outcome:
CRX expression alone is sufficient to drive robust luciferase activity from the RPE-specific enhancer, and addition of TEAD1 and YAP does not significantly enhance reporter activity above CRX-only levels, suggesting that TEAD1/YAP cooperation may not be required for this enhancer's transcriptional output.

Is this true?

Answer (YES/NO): NO